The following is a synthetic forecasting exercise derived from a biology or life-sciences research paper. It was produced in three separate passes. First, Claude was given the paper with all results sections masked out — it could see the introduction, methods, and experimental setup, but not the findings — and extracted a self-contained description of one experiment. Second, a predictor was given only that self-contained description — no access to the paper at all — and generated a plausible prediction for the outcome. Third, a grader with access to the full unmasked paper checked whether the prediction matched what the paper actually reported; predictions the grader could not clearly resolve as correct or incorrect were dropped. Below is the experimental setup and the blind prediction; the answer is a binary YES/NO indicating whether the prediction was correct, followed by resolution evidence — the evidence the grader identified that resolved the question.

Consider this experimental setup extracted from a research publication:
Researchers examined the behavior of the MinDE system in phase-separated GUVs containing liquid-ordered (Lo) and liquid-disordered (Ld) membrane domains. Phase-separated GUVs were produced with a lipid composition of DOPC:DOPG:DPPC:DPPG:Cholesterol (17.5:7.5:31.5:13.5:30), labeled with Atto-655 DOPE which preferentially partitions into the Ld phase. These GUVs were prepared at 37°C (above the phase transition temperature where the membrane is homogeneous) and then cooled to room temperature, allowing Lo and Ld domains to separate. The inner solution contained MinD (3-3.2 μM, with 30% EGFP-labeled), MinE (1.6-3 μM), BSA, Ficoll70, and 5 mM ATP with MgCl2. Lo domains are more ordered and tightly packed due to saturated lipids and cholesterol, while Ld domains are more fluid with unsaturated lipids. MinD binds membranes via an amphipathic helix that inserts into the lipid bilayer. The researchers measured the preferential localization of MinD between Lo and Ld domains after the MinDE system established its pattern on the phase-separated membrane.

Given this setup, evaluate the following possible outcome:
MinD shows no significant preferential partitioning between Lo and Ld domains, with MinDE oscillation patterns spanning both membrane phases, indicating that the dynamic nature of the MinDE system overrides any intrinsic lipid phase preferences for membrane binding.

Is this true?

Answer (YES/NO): NO